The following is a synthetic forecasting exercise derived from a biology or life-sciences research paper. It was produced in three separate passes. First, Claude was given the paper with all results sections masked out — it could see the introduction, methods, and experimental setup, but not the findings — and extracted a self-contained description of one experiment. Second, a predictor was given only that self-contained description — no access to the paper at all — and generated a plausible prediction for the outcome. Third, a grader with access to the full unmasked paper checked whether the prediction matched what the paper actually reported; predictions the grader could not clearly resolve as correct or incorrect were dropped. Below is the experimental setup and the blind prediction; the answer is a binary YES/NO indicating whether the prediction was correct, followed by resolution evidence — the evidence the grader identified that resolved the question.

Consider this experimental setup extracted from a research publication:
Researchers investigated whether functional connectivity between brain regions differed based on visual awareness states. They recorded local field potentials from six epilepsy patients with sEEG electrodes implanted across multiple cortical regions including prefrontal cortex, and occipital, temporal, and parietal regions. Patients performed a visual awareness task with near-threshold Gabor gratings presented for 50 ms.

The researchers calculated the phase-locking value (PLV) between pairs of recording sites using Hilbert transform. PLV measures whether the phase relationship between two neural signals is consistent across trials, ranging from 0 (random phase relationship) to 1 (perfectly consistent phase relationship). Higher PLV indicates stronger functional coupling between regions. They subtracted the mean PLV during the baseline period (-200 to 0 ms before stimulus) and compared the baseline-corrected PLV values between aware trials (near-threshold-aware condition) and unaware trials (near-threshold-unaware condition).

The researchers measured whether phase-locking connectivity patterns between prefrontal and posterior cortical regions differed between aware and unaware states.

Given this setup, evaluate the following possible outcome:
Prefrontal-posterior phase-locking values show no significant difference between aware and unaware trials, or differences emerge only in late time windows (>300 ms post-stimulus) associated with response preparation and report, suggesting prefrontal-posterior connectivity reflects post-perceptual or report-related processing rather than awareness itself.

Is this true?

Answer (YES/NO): NO